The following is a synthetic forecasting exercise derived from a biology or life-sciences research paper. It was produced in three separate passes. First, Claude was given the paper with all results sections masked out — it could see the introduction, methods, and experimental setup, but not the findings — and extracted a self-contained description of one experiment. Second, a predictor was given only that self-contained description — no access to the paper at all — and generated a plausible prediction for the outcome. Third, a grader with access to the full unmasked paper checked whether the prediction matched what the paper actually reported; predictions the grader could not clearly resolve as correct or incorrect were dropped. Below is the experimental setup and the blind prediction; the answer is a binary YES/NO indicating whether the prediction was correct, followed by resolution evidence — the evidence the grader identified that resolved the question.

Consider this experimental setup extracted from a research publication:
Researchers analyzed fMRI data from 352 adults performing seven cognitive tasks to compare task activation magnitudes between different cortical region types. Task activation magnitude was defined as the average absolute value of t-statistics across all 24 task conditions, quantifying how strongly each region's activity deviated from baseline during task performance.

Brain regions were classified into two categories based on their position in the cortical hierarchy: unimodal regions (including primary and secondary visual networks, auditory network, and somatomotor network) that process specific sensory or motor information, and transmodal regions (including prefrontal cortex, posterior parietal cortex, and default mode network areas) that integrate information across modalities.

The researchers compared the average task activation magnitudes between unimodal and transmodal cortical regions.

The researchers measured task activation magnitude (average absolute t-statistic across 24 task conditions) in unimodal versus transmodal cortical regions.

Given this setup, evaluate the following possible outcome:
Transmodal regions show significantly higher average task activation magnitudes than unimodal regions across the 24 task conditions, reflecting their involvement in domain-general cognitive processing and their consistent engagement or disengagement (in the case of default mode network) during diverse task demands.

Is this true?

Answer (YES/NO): NO